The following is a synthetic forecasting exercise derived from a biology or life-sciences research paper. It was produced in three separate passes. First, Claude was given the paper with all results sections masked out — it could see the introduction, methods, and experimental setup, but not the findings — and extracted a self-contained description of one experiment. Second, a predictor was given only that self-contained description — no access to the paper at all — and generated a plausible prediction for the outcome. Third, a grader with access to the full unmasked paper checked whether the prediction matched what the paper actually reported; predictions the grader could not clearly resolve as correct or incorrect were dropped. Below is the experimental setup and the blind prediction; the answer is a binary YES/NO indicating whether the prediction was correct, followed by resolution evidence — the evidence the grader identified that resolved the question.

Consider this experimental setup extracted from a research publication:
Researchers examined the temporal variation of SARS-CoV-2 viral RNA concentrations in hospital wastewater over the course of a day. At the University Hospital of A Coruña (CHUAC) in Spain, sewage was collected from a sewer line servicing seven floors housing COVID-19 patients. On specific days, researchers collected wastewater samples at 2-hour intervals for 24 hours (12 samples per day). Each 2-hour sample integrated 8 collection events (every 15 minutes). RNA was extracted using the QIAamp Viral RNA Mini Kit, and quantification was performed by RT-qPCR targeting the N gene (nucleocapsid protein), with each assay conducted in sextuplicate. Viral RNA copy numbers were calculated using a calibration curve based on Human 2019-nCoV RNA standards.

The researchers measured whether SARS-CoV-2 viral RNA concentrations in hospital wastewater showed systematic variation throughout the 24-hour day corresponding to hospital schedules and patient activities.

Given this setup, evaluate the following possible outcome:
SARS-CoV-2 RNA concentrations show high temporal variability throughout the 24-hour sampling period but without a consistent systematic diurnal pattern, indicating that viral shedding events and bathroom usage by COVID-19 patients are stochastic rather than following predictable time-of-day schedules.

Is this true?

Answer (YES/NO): NO